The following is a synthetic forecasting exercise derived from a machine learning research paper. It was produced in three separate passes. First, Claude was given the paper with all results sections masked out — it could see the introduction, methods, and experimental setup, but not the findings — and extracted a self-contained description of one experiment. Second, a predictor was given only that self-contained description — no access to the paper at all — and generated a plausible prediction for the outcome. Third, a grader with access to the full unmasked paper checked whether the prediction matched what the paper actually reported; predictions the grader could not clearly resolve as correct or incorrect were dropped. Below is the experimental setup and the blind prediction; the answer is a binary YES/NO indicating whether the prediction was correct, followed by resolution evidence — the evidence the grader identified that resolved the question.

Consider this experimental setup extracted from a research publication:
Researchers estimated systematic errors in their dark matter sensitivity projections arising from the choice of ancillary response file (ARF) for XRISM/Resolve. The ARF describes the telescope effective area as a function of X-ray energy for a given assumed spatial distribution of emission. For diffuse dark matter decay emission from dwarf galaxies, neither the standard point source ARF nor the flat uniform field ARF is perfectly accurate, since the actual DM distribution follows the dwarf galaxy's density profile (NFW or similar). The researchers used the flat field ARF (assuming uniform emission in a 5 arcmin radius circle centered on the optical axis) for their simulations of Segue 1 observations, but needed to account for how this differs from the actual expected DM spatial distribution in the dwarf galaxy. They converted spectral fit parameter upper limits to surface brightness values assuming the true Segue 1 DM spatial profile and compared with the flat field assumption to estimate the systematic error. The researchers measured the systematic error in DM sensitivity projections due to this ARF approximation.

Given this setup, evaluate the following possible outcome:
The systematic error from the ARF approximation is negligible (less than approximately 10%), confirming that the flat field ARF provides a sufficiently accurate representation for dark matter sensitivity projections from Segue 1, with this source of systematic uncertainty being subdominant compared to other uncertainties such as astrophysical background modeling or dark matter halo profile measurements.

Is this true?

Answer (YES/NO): NO